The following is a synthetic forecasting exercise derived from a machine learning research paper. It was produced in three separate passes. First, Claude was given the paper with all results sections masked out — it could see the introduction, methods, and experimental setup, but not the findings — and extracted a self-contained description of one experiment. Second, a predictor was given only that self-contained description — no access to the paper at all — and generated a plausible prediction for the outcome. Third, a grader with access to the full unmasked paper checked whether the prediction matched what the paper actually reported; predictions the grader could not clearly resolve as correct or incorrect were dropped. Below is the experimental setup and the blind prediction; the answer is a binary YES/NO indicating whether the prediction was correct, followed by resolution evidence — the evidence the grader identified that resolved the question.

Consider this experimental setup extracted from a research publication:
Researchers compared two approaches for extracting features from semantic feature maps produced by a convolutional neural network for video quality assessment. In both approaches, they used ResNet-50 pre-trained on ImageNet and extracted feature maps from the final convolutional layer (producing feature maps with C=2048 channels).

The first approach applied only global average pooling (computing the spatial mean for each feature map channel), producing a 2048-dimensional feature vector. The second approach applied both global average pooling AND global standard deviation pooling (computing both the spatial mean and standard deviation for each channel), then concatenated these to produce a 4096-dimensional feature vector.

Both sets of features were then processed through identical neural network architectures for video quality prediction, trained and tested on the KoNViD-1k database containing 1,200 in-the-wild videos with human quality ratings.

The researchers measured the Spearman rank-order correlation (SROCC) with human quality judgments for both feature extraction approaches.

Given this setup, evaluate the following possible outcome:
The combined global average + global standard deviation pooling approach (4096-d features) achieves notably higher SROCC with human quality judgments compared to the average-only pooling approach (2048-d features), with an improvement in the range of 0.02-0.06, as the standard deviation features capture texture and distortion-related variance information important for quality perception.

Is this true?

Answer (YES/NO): YES